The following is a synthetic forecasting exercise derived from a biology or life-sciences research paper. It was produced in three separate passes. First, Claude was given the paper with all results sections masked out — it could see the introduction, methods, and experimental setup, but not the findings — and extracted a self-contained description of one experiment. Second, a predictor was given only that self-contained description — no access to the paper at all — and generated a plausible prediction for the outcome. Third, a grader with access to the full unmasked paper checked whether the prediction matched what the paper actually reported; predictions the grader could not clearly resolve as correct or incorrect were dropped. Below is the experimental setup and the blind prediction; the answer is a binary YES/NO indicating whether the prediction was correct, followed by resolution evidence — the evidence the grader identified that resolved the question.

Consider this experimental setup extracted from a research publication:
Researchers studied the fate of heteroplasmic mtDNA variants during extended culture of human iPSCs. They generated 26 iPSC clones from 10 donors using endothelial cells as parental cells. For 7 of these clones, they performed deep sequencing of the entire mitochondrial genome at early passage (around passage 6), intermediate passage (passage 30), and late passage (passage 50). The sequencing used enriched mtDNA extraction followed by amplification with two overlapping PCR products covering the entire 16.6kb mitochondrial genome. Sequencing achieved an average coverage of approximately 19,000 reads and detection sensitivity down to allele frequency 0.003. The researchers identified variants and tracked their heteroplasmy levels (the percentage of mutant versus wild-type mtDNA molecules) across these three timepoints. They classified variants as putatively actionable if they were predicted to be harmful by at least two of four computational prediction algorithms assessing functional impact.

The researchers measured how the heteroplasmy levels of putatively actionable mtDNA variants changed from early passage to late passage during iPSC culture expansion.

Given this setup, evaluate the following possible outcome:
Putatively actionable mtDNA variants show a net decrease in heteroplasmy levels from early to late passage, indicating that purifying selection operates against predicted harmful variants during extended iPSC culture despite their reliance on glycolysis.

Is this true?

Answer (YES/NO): YES